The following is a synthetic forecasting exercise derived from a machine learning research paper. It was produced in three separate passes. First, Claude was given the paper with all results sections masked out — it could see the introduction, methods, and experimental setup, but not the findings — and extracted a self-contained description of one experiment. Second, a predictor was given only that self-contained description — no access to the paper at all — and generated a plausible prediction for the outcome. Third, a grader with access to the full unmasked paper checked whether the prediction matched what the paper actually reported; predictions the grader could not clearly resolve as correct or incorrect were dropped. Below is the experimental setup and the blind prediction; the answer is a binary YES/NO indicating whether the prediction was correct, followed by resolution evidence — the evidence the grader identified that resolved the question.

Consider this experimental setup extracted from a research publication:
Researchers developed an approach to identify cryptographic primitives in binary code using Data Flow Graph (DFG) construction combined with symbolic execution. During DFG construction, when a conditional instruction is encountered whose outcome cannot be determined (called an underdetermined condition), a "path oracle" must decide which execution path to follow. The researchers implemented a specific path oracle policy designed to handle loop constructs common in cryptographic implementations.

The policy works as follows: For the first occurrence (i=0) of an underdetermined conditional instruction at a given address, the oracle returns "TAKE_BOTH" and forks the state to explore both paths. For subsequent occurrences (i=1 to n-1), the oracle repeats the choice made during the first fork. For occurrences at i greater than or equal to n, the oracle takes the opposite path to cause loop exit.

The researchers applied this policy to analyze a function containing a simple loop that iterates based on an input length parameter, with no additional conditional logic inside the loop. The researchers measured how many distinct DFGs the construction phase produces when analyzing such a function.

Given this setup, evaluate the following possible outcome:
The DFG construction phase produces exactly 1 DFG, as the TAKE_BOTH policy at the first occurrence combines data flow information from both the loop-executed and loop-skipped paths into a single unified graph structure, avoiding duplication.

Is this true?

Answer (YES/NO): NO